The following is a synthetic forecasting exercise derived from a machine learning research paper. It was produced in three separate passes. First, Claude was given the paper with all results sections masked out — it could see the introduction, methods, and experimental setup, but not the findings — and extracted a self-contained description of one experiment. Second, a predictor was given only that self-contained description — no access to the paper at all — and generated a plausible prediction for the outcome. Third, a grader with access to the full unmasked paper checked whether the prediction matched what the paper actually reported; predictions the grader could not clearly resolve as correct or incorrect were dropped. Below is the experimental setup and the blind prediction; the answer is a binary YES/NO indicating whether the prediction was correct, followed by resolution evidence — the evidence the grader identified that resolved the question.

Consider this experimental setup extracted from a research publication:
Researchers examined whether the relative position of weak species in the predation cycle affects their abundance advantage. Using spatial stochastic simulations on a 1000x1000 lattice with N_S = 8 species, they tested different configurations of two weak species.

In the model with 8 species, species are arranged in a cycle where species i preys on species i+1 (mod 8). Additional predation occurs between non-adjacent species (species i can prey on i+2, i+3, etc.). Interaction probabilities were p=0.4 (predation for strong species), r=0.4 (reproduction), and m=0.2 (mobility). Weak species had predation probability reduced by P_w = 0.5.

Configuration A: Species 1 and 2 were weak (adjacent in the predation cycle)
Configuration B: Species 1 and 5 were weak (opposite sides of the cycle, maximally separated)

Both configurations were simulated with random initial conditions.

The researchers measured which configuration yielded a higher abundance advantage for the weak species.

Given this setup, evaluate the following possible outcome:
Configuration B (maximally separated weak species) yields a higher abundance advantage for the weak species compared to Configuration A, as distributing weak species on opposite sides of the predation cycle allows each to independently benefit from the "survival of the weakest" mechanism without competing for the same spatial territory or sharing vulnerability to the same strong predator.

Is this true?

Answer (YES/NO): NO